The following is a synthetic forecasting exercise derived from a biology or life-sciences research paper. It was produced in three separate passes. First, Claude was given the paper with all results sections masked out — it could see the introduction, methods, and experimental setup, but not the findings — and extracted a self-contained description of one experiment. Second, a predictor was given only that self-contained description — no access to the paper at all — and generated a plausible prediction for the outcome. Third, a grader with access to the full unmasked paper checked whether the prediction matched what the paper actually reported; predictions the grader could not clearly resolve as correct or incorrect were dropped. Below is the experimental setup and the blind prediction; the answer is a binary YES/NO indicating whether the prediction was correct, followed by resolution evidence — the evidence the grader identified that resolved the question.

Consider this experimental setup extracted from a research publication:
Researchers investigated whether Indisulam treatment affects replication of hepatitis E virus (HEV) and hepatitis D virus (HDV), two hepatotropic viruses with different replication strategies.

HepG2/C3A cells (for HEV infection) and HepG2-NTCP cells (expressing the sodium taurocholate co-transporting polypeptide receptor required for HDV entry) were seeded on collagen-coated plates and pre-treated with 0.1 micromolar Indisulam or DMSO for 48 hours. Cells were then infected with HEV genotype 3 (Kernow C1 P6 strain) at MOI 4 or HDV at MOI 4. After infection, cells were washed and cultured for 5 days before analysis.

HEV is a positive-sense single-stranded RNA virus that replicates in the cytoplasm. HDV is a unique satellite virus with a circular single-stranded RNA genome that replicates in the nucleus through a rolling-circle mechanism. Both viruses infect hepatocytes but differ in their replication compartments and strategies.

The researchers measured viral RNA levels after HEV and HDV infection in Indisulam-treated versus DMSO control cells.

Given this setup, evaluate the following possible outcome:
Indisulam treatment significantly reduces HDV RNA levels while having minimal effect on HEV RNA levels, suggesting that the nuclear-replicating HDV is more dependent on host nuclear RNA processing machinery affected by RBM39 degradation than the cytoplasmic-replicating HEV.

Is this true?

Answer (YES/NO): NO